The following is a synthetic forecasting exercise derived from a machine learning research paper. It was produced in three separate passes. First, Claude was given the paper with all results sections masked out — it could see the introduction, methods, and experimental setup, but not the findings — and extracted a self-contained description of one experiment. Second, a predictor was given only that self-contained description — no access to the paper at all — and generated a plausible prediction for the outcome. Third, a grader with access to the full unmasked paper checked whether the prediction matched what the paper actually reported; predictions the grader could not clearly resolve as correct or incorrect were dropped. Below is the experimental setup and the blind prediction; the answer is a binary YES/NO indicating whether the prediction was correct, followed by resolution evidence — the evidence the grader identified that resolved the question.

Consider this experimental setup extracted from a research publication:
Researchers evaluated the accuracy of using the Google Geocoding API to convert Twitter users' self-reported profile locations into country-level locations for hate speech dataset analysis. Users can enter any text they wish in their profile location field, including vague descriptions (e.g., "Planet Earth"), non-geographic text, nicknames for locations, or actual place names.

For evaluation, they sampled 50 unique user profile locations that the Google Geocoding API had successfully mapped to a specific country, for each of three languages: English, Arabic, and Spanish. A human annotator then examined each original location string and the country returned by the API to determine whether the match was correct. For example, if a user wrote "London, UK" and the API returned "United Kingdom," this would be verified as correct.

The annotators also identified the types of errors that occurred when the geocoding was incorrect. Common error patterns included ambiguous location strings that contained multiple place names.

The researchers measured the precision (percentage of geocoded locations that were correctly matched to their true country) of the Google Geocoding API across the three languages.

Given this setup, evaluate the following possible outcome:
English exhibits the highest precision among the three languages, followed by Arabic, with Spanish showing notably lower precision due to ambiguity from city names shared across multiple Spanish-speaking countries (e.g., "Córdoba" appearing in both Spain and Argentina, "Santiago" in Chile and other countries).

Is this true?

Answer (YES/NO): NO